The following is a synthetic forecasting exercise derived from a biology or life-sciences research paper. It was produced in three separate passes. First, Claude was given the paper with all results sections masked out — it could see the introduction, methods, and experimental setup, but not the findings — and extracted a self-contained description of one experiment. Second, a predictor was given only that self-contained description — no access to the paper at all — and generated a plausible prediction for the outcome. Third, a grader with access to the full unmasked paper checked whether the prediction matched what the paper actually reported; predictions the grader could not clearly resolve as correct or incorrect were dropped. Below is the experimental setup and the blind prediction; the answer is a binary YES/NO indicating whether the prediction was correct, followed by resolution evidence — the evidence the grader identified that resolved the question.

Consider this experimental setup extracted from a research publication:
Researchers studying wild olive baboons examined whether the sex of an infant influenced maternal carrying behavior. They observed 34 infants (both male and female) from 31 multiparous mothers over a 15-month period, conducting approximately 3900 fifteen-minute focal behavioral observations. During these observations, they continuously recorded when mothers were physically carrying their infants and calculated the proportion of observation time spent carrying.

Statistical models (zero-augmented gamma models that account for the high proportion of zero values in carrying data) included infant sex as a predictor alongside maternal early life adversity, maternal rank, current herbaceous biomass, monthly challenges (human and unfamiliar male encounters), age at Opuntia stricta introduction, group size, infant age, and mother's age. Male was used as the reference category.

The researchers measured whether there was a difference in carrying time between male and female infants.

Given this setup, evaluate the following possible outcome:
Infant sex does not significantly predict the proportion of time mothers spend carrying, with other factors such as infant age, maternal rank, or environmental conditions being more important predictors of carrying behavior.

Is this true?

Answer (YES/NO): NO